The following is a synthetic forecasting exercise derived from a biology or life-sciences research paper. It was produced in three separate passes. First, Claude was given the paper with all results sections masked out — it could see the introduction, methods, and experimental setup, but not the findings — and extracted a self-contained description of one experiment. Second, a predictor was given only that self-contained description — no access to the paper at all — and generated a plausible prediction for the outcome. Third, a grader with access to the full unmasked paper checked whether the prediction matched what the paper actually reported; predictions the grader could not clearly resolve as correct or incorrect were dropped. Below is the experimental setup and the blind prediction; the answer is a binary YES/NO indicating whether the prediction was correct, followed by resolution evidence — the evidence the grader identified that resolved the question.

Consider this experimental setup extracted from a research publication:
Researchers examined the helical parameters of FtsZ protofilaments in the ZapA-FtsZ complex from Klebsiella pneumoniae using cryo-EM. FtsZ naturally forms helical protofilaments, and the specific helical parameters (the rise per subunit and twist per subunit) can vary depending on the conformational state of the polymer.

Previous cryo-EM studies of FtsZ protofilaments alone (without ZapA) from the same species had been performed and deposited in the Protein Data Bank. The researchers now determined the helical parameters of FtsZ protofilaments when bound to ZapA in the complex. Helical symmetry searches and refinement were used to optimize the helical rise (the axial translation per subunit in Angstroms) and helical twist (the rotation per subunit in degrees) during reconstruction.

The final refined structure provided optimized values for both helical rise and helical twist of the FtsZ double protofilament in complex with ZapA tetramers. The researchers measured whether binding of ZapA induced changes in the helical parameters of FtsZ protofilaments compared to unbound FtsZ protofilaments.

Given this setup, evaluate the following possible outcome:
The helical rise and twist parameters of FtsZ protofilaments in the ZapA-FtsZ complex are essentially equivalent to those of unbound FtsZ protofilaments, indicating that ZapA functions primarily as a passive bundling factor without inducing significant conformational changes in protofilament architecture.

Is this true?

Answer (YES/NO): NO